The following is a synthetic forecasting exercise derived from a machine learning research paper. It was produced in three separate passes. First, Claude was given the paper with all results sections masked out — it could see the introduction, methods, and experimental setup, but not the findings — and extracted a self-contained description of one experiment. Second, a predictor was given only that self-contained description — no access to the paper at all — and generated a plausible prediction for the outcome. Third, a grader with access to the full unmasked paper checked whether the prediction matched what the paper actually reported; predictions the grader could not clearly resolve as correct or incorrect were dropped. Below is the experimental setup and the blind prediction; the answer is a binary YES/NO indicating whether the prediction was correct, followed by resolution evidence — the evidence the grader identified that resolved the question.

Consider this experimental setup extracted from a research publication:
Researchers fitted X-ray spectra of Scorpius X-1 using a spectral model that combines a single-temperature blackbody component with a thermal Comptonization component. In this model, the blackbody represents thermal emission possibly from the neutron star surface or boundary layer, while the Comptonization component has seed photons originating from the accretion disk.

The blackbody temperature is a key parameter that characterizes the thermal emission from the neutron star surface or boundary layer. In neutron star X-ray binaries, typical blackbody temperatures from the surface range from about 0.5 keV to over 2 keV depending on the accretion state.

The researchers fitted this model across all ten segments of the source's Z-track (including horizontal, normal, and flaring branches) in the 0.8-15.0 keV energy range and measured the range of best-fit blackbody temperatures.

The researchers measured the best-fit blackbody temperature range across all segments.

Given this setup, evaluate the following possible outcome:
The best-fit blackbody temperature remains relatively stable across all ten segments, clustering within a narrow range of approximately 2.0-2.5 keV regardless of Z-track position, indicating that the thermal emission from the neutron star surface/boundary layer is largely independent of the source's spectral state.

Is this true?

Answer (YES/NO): NO